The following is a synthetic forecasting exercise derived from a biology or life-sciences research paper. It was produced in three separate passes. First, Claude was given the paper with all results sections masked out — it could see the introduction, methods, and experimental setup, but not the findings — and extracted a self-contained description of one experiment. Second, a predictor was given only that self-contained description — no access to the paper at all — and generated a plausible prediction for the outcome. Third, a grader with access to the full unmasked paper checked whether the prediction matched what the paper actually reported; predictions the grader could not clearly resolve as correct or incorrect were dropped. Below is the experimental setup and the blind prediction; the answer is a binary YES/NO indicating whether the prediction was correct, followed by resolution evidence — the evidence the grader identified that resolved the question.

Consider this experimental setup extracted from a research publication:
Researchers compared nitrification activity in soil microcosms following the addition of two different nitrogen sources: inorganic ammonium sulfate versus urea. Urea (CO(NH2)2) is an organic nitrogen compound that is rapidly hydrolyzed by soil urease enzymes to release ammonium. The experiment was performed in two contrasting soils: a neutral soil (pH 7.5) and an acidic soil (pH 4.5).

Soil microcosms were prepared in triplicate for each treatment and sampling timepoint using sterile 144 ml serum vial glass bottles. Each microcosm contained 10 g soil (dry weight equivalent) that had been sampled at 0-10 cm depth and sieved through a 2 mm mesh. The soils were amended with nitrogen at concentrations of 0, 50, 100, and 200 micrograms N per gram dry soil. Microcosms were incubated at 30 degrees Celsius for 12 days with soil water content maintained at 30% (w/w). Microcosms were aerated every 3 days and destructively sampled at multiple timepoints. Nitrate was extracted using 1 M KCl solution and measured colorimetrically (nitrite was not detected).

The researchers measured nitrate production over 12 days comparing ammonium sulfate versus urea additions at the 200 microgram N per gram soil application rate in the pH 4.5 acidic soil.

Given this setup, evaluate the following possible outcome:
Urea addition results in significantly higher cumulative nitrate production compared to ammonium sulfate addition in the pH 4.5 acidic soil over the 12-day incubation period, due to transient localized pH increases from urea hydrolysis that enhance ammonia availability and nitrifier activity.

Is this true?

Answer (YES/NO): YES